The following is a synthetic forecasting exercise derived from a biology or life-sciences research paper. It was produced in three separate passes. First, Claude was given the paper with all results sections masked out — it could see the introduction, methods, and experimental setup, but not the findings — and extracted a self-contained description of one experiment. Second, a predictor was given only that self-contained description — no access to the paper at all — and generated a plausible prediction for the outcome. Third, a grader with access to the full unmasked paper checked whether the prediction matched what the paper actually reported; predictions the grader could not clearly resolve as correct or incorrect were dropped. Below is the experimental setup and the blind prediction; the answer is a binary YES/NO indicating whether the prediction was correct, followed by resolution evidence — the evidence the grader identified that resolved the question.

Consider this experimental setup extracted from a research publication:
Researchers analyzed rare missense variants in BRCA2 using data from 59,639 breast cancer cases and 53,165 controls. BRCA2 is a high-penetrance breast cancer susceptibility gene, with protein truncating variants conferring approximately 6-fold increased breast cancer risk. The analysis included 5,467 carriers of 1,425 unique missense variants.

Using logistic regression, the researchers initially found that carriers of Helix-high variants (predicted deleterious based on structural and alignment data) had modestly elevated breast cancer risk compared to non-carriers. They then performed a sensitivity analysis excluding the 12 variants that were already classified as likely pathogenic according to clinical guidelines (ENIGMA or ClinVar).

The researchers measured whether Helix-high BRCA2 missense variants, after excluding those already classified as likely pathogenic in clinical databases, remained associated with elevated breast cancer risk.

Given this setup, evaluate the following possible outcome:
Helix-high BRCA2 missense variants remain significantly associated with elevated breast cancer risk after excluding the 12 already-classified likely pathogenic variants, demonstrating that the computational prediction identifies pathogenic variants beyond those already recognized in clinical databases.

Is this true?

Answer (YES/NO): NO